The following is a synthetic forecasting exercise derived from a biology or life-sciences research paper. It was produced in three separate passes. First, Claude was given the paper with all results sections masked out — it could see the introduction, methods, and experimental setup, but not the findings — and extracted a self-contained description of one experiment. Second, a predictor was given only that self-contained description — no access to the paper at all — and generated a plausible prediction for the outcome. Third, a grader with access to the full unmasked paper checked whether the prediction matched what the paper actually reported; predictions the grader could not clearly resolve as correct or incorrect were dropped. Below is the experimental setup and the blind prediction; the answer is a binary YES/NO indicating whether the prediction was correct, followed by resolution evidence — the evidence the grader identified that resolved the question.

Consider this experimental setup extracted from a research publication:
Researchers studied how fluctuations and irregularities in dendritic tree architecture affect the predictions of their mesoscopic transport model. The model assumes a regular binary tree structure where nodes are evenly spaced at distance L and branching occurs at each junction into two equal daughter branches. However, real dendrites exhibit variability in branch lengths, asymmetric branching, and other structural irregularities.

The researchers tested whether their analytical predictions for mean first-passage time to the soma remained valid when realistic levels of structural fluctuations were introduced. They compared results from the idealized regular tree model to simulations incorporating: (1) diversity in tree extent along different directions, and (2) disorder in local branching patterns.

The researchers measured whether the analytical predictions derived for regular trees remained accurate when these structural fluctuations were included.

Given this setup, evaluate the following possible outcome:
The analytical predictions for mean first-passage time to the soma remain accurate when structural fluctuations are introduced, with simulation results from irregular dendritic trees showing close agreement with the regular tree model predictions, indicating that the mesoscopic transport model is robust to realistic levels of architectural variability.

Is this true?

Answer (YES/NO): YES